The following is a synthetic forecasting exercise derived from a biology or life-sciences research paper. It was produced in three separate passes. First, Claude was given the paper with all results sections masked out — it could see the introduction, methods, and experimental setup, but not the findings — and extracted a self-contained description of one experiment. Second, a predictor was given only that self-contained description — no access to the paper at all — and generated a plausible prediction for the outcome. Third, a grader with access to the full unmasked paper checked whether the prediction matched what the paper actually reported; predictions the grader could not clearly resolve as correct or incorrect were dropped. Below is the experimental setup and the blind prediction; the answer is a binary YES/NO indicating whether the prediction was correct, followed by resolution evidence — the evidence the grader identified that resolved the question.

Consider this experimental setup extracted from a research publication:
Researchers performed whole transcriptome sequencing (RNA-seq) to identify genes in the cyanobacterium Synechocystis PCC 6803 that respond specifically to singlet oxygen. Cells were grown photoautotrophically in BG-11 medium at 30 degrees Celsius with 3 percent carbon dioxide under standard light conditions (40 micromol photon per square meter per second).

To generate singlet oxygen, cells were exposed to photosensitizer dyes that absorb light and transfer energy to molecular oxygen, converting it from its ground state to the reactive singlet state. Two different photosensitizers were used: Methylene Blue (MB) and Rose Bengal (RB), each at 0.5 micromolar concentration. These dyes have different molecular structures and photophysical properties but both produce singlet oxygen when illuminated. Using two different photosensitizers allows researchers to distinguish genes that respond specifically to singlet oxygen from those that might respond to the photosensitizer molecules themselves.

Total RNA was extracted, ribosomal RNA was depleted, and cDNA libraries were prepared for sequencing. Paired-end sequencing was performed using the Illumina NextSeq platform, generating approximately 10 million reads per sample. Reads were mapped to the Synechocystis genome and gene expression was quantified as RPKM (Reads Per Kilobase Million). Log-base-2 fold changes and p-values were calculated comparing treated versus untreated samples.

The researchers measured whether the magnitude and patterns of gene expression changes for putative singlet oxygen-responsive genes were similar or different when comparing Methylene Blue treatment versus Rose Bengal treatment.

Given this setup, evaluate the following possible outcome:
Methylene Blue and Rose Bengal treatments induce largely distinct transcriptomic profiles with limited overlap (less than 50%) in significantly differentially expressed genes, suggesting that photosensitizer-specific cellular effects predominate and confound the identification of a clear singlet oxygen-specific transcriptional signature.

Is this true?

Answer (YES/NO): NO